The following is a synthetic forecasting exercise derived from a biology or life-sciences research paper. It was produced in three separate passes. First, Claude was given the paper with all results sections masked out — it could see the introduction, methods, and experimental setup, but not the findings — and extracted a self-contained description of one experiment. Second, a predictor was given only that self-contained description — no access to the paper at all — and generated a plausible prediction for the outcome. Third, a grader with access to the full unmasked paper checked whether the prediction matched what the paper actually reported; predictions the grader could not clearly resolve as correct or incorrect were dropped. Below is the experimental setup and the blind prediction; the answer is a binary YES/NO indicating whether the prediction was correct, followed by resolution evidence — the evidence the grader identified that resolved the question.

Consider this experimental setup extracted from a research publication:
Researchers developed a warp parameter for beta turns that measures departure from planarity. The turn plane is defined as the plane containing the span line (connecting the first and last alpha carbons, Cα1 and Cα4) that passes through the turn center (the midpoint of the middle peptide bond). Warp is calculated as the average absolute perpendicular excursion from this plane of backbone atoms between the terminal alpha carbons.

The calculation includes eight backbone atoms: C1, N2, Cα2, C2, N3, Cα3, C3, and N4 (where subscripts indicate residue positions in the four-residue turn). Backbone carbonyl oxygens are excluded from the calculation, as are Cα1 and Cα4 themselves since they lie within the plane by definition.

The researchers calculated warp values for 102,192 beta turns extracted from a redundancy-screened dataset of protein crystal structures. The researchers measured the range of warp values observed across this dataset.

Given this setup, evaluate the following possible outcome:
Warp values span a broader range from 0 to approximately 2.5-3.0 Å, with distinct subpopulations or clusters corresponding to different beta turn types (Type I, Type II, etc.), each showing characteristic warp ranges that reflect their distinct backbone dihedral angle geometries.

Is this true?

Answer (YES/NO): NO